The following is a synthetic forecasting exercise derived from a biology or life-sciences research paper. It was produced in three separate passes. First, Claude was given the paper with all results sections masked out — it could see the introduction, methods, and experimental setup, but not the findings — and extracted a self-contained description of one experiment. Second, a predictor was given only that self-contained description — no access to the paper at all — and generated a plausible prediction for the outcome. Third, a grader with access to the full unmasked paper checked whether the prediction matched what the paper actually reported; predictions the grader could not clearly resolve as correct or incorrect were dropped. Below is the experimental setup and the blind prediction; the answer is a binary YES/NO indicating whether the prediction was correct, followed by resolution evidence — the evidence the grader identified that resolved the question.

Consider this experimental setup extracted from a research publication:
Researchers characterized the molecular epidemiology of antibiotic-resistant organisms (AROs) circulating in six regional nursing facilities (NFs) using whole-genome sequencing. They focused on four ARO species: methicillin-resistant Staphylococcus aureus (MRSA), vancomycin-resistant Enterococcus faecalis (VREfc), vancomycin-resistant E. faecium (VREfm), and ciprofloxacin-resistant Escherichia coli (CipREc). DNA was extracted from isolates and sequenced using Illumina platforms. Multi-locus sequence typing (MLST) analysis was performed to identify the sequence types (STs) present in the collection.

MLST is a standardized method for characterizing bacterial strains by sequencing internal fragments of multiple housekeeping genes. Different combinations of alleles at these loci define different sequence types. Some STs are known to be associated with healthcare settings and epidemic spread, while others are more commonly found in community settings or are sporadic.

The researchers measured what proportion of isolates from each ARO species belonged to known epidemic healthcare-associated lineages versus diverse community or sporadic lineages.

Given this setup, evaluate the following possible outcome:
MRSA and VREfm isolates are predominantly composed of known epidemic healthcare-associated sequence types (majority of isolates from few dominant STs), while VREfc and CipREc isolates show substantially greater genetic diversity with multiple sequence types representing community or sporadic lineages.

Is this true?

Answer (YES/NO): NO